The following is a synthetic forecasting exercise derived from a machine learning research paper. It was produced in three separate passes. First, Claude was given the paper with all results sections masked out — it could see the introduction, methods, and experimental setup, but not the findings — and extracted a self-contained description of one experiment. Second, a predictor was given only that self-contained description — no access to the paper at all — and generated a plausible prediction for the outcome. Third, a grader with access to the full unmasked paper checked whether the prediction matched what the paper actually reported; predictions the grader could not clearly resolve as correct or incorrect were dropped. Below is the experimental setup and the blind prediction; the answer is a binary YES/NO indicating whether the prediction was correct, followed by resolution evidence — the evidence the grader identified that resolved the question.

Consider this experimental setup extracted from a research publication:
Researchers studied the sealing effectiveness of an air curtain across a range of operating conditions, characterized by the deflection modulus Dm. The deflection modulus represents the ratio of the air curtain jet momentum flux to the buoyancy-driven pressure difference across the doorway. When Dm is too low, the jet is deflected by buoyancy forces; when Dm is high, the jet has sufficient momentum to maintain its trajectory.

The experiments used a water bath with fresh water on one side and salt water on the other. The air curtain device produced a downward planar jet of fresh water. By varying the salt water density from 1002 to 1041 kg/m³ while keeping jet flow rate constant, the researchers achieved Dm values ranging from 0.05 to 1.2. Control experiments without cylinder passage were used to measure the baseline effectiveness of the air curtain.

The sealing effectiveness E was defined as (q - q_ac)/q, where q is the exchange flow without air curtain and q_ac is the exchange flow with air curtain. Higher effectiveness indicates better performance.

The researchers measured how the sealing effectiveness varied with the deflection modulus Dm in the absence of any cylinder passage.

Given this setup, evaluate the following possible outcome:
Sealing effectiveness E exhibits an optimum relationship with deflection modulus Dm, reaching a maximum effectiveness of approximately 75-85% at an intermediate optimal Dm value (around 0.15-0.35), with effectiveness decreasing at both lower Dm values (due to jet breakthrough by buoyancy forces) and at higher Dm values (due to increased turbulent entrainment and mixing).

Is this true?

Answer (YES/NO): YES